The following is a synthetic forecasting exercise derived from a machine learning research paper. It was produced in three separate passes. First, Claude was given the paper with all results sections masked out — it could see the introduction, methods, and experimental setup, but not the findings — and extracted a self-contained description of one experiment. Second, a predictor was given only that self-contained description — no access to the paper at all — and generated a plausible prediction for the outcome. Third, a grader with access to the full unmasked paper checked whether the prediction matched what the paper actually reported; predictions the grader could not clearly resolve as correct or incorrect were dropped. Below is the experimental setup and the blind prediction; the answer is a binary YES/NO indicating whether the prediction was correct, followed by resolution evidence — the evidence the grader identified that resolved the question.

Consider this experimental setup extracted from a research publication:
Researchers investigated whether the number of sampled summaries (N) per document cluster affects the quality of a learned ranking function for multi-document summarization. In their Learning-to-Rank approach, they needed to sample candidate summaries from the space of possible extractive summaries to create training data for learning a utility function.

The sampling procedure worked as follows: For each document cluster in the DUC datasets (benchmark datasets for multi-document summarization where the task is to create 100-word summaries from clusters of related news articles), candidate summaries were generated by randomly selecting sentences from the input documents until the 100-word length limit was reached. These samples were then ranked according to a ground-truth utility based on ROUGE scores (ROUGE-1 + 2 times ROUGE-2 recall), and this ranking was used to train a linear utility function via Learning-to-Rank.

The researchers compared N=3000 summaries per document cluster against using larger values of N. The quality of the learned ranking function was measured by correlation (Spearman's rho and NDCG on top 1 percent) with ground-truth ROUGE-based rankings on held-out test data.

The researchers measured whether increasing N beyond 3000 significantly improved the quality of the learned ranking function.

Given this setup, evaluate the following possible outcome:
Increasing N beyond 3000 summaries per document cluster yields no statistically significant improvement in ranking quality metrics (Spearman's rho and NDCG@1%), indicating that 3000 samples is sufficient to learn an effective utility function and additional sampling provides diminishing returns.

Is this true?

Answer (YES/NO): YES